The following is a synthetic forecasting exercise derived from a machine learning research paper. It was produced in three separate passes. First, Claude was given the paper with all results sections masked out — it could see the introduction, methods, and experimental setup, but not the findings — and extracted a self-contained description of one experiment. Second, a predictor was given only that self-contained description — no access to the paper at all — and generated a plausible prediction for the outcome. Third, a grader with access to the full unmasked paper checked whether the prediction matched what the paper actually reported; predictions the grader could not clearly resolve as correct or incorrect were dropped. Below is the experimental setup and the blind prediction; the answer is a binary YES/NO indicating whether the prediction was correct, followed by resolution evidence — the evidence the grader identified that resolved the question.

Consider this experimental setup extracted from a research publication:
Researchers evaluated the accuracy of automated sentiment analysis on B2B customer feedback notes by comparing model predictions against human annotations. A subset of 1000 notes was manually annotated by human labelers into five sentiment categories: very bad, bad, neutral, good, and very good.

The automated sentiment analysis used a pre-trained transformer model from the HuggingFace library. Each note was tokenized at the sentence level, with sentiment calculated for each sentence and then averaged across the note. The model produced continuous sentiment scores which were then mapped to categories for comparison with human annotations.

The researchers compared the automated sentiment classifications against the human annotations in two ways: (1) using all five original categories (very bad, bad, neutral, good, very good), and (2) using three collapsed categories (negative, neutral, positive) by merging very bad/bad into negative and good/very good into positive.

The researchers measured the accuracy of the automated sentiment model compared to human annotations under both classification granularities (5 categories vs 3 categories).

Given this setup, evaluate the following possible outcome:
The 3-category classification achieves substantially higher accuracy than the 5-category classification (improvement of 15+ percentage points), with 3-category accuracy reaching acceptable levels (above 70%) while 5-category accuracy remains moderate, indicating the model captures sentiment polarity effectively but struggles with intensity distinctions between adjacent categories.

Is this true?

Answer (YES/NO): NO